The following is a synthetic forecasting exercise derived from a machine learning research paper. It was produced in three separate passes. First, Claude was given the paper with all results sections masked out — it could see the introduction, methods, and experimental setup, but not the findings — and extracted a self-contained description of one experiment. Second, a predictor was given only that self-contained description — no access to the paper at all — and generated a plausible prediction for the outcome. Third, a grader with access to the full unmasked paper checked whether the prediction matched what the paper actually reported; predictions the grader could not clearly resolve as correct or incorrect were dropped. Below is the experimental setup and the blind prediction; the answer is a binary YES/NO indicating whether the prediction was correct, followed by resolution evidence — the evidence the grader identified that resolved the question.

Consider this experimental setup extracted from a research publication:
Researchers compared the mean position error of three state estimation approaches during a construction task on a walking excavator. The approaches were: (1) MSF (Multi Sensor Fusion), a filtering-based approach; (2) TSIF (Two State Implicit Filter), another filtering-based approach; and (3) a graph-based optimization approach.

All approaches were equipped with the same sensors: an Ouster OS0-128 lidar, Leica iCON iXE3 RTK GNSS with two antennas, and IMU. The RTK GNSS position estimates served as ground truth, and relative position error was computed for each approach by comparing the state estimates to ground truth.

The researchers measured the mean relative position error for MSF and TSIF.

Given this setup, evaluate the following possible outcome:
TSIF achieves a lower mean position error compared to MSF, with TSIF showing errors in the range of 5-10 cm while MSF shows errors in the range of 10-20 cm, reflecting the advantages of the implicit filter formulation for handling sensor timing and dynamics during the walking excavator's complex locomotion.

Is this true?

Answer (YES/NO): NO